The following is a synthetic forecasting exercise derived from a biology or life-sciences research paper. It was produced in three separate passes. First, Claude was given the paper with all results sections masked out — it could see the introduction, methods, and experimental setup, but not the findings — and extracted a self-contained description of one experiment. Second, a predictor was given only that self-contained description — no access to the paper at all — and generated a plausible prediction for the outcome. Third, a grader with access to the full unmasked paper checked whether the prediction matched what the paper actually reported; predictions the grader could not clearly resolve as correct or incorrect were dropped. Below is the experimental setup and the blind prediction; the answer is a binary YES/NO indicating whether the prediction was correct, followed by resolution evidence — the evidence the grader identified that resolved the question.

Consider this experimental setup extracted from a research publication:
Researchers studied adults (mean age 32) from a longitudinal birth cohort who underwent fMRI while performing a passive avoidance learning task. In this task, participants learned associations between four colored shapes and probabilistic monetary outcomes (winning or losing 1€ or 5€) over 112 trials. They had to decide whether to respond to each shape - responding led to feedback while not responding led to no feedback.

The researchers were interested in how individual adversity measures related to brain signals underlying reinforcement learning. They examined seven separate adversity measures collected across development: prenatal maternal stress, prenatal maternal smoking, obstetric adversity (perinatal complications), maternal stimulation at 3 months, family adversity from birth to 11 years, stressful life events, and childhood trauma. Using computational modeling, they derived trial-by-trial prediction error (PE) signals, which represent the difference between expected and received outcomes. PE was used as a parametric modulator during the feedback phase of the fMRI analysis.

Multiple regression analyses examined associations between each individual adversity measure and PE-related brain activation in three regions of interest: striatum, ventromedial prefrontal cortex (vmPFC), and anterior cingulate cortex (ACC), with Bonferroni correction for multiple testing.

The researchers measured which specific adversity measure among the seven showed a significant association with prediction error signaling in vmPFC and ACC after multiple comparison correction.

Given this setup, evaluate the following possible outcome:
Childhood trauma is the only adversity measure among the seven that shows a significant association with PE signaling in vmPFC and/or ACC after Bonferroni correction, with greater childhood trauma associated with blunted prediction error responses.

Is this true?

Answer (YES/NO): NO